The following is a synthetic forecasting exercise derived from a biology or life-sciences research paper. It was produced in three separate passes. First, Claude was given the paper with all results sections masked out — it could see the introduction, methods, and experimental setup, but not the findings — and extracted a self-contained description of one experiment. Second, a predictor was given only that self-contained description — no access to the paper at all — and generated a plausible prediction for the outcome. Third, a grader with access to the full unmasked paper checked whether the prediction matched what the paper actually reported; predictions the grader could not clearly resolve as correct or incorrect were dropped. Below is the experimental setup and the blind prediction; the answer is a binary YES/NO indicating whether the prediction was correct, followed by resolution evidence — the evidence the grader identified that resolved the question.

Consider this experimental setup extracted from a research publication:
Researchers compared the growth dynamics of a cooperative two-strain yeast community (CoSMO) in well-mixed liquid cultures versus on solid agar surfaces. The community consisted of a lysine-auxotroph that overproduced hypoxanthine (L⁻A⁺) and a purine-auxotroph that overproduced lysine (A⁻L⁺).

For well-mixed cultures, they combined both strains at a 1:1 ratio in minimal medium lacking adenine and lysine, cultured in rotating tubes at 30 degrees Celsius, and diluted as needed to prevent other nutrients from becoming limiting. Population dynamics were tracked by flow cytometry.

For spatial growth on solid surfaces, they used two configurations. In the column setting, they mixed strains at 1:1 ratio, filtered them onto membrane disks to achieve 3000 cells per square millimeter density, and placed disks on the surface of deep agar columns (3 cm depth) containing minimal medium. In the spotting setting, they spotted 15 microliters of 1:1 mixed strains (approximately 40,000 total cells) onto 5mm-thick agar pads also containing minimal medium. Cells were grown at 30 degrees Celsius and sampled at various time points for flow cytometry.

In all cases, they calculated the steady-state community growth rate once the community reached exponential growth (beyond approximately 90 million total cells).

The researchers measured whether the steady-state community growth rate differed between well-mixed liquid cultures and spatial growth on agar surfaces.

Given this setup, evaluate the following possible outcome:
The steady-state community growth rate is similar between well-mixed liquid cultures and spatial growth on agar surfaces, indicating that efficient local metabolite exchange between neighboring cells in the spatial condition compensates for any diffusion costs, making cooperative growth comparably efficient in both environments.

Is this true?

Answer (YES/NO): YES